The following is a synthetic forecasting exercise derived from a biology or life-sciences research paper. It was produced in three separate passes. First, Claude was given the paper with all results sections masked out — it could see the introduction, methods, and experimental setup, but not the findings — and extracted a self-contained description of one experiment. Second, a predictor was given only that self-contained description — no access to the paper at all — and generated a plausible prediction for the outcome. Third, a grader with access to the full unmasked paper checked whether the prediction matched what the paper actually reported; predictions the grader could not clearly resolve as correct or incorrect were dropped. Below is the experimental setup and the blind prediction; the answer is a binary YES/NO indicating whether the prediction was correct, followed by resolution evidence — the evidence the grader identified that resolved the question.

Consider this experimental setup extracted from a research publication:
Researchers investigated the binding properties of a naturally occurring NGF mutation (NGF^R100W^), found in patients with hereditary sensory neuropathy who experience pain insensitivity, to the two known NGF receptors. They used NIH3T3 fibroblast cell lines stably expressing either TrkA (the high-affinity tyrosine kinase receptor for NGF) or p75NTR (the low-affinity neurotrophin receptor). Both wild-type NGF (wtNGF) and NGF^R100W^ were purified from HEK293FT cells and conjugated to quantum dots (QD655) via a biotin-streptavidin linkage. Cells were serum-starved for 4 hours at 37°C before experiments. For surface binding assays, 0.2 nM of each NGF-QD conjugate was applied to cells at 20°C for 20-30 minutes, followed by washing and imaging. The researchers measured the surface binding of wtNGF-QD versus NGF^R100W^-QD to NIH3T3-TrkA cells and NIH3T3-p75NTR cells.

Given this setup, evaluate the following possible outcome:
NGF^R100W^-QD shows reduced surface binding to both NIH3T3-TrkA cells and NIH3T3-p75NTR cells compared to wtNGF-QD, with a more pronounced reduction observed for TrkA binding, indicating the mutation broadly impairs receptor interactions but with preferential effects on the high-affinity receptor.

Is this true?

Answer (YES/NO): NO